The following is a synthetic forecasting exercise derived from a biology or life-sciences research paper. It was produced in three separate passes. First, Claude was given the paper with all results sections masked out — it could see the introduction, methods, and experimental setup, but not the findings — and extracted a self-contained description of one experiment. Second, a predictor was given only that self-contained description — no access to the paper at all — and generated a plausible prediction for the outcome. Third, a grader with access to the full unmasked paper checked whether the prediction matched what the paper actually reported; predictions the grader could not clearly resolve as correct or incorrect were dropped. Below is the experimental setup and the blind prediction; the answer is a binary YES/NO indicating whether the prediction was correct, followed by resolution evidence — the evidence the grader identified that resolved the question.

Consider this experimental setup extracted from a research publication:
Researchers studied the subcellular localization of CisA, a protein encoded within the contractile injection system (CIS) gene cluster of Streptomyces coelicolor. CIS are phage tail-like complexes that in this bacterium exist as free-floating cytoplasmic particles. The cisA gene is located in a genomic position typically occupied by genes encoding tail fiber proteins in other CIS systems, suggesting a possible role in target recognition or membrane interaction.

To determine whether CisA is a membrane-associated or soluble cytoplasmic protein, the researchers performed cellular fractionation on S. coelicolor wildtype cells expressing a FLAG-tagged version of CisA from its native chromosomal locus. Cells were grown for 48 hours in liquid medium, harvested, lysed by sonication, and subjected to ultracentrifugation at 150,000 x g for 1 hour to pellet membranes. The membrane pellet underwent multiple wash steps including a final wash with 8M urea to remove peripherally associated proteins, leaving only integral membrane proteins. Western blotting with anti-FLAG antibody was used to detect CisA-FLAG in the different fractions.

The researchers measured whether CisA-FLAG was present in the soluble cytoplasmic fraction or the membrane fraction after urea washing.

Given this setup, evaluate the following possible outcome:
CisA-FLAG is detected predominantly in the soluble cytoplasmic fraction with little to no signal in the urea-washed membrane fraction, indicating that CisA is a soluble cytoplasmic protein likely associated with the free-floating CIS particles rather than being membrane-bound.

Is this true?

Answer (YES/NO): NO